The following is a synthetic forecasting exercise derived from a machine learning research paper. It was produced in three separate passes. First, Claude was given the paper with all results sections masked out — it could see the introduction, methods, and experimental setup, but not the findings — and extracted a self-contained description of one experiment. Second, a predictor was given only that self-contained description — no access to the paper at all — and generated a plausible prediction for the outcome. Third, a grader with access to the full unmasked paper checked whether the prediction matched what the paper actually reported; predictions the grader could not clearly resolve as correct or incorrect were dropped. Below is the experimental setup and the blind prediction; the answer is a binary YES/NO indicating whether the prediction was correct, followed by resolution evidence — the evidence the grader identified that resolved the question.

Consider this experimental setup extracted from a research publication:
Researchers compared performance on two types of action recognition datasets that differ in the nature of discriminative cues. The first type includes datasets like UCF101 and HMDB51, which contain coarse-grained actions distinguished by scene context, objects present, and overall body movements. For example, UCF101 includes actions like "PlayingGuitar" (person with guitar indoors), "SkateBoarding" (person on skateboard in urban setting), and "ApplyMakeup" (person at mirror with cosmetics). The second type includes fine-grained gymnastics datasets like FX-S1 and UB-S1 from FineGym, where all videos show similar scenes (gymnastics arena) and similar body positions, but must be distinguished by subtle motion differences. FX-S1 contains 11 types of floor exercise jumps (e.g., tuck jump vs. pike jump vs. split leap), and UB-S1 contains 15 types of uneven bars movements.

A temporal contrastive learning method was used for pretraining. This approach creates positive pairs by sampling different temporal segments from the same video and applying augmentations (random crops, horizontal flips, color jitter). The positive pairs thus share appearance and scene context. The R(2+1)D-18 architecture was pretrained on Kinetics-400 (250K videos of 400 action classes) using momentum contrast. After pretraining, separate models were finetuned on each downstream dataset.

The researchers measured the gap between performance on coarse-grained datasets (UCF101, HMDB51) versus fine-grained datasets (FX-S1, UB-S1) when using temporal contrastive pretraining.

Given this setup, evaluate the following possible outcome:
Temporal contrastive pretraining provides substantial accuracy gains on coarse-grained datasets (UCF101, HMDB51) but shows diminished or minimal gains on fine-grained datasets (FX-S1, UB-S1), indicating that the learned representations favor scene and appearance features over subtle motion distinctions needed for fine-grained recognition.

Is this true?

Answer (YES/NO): NO